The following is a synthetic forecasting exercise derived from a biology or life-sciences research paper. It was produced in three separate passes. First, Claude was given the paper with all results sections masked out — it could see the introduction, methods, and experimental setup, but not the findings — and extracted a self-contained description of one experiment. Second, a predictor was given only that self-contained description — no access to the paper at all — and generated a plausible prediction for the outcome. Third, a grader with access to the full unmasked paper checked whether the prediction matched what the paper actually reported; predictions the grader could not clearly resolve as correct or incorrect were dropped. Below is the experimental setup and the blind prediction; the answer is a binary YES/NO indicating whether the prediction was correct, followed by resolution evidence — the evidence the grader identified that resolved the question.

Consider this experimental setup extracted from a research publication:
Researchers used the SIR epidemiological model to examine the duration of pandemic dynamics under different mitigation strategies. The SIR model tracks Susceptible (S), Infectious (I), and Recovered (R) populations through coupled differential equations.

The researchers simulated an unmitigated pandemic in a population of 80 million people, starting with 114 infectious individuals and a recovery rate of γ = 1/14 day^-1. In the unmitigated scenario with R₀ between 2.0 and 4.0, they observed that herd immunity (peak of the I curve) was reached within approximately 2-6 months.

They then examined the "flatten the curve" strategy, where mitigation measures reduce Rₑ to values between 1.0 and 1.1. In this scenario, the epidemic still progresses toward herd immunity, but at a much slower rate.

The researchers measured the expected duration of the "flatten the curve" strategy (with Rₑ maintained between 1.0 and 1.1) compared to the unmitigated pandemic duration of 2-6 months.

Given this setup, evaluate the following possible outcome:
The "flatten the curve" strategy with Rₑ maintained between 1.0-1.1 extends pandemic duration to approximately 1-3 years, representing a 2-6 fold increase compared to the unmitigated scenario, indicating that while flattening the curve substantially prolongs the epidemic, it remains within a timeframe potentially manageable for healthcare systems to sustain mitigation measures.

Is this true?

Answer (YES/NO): YES